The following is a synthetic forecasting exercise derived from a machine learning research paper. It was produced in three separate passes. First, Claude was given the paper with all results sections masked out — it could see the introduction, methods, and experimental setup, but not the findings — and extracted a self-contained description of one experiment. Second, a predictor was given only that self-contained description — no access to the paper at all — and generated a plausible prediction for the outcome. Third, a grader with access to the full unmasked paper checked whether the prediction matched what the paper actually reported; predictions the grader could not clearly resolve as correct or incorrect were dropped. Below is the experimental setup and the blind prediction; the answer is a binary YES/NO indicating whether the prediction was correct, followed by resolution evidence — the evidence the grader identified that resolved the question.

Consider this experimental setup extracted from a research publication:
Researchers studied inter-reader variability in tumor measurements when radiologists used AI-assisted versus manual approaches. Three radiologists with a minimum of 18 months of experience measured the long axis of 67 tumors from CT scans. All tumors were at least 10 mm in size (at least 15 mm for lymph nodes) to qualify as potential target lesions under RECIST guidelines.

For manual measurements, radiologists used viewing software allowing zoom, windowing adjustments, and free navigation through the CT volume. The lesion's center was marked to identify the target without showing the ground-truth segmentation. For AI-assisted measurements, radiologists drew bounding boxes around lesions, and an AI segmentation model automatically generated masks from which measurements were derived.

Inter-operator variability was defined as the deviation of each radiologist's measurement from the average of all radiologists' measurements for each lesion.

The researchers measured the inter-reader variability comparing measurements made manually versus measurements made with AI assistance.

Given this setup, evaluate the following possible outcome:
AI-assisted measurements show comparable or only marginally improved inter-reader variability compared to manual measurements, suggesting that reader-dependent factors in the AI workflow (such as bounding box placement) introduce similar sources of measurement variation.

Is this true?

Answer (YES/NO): NO